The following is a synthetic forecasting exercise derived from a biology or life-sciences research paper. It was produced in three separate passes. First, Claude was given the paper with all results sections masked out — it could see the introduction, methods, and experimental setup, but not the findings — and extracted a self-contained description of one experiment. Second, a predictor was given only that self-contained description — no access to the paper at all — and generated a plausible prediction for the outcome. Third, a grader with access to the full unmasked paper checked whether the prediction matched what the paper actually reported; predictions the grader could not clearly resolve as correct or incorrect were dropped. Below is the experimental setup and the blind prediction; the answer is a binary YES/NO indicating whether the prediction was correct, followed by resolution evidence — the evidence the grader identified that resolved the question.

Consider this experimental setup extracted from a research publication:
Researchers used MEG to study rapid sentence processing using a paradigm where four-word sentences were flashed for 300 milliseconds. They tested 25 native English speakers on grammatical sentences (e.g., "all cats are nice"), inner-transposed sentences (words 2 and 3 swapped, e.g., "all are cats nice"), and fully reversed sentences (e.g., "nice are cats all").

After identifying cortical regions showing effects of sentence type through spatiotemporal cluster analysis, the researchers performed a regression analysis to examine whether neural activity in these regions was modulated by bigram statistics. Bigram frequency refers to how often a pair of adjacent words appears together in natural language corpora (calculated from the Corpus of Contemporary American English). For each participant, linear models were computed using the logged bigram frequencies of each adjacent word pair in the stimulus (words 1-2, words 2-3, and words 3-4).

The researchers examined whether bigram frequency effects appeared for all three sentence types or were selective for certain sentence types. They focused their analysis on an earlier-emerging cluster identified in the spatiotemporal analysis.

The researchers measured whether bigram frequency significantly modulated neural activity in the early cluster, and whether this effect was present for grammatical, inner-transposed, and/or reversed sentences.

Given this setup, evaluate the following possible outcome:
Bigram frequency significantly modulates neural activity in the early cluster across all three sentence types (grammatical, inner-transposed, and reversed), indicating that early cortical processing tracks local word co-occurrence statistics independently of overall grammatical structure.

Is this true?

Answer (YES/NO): NO